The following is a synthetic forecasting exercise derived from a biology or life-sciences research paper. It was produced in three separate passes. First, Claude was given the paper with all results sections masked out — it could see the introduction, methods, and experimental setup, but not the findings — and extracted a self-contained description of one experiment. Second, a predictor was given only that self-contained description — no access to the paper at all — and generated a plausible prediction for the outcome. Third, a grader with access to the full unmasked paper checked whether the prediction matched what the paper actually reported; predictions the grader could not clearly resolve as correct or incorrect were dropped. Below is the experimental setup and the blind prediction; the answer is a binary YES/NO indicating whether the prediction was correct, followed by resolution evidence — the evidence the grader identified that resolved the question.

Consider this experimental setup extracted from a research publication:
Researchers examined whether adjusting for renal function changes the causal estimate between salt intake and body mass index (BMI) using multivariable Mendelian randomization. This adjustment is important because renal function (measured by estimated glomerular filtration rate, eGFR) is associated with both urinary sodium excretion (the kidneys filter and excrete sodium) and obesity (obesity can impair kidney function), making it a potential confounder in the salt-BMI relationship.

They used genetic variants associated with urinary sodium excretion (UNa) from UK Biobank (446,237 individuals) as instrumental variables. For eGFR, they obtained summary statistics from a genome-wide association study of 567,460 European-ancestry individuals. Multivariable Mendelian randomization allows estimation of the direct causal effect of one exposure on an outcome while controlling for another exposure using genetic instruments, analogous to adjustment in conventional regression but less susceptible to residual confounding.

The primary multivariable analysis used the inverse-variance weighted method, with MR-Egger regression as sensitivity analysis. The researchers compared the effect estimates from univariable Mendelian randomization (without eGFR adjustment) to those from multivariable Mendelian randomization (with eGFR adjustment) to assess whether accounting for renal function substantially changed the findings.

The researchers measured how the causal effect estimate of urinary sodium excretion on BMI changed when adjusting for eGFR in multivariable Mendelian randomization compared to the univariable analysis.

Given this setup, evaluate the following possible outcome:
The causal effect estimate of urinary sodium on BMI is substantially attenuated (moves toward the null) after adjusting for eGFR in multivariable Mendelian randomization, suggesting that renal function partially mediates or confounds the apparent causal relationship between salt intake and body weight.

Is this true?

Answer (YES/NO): NO